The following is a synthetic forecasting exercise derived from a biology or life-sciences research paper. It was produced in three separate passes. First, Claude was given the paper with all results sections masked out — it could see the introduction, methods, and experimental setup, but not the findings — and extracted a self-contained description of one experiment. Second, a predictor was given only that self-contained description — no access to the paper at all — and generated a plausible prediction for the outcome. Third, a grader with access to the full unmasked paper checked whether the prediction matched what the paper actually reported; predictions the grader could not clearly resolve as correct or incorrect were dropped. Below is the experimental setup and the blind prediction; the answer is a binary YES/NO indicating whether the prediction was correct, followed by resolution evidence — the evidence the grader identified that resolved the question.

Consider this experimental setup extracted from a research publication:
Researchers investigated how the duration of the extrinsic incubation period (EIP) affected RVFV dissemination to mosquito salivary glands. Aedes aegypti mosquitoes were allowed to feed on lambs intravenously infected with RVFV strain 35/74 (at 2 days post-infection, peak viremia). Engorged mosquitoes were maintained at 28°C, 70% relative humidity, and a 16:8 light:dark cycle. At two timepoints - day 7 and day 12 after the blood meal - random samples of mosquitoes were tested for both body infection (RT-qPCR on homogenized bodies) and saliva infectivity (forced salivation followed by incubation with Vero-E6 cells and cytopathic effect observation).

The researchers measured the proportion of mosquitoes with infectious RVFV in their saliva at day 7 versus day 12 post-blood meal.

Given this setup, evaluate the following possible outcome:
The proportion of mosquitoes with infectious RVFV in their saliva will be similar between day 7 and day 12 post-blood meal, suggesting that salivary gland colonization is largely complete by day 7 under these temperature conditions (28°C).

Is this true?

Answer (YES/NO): NO